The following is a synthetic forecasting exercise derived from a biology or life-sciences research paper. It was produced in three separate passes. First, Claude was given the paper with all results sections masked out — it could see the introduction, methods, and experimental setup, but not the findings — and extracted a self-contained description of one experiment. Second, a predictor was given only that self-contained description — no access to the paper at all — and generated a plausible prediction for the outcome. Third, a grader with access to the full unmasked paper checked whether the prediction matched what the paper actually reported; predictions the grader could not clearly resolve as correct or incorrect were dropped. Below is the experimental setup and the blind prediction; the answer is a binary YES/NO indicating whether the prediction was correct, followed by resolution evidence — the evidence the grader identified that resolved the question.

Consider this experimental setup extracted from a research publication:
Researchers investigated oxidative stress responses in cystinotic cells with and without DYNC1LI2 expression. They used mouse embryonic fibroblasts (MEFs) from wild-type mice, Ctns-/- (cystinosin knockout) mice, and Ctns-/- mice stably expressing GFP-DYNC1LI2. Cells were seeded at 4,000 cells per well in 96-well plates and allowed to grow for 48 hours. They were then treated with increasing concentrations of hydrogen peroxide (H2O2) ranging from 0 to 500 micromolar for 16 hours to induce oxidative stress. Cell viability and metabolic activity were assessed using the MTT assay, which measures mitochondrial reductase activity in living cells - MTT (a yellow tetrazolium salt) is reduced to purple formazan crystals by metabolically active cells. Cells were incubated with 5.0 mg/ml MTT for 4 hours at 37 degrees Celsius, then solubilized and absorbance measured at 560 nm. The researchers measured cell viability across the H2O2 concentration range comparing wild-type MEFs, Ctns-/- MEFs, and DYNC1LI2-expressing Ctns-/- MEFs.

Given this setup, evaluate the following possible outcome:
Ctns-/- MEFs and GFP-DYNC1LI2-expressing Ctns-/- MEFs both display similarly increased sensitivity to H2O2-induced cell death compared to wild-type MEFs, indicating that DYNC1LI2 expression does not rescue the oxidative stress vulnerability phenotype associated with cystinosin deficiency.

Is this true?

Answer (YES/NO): NO